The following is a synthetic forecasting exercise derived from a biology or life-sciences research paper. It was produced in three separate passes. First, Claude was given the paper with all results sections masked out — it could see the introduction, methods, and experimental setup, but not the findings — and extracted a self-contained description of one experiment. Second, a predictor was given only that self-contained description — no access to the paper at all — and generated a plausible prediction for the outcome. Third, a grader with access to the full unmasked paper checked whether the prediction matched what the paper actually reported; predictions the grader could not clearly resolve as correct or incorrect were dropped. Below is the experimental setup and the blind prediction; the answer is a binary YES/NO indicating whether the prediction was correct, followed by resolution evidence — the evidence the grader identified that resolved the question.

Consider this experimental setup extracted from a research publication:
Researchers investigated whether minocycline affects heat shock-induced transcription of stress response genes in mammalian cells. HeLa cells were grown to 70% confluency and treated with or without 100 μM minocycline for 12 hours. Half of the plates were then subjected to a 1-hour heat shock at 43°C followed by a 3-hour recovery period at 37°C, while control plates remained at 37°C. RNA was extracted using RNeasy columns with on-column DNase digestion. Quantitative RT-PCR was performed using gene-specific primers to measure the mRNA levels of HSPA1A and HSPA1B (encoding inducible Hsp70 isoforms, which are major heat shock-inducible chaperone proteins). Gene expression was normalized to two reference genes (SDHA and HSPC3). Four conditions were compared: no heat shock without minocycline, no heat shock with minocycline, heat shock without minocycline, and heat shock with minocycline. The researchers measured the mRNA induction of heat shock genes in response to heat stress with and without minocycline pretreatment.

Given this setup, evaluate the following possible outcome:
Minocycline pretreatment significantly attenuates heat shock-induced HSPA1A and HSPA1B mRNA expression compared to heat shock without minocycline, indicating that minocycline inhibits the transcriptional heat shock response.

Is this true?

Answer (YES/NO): NO